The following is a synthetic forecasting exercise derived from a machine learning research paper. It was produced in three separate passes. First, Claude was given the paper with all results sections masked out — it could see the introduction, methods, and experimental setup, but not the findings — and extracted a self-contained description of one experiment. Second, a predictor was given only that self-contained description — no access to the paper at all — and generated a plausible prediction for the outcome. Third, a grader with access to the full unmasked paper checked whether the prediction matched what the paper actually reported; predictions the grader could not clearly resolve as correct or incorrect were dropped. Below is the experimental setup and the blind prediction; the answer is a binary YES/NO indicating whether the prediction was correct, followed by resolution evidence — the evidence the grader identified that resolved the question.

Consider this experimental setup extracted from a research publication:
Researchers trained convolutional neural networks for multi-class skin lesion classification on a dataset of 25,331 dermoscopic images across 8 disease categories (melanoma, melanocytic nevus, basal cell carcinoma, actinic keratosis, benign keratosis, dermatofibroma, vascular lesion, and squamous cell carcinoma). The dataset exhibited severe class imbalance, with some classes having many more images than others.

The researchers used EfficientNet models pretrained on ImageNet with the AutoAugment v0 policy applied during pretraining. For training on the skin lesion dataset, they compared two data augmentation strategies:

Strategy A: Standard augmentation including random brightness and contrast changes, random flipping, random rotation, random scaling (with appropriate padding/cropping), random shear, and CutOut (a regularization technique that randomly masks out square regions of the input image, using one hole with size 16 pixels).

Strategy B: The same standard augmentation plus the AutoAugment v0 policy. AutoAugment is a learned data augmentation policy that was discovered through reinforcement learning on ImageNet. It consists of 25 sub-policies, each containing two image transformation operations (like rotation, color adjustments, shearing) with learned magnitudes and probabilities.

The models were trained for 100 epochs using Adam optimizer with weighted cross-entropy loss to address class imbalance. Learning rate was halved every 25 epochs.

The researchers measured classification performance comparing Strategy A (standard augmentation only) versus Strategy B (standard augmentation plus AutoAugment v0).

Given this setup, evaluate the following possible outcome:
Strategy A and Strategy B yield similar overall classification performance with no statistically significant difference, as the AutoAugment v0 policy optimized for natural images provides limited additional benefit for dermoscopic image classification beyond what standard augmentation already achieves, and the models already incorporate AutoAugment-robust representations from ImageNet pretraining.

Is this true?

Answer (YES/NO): YES